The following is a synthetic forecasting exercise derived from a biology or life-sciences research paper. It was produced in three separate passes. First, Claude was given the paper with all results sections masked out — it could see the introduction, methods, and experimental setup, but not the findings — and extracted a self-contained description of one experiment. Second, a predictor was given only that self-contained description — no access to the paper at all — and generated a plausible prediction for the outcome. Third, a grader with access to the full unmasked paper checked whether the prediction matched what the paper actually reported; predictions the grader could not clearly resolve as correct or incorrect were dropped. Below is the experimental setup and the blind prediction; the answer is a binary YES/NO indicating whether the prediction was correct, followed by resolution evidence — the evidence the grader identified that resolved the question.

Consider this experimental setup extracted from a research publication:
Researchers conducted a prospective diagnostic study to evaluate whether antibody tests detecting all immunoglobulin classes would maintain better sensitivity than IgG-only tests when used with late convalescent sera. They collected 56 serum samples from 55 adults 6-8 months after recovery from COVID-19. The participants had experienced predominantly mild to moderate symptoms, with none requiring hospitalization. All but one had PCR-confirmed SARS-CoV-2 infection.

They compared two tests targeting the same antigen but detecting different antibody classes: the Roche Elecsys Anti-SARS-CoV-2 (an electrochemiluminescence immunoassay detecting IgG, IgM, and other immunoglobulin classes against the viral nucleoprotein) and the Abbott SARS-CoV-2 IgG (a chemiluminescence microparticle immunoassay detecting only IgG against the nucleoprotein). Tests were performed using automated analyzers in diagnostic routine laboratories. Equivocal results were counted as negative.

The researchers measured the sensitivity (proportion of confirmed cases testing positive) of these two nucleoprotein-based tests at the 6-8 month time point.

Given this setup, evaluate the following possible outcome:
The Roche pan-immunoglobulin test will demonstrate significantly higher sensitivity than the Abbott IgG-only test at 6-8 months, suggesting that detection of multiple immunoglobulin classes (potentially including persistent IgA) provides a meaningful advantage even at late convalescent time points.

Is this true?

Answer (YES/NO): YES